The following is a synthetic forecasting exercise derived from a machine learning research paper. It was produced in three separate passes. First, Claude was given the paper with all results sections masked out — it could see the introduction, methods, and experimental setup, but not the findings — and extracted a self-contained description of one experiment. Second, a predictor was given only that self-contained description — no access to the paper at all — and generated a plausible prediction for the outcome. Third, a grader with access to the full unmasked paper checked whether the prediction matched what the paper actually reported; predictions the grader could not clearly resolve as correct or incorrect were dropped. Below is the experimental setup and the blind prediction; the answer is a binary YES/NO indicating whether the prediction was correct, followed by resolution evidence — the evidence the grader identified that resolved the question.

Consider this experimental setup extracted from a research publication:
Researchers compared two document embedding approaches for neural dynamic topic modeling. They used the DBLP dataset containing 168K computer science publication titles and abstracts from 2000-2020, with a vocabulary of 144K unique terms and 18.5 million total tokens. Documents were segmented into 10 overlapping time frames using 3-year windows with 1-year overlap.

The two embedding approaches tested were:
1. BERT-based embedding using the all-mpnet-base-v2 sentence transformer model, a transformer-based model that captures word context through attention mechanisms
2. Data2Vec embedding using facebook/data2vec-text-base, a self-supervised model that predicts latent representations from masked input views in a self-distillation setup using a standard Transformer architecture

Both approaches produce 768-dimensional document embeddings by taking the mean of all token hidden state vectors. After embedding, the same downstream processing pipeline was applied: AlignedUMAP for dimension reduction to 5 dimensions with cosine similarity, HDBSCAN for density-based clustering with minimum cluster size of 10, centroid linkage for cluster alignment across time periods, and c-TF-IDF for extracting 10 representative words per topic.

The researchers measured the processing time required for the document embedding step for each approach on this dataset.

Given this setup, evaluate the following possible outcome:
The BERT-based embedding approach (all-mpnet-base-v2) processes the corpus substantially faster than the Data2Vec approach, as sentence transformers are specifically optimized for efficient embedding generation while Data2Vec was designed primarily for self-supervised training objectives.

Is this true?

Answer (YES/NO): NO